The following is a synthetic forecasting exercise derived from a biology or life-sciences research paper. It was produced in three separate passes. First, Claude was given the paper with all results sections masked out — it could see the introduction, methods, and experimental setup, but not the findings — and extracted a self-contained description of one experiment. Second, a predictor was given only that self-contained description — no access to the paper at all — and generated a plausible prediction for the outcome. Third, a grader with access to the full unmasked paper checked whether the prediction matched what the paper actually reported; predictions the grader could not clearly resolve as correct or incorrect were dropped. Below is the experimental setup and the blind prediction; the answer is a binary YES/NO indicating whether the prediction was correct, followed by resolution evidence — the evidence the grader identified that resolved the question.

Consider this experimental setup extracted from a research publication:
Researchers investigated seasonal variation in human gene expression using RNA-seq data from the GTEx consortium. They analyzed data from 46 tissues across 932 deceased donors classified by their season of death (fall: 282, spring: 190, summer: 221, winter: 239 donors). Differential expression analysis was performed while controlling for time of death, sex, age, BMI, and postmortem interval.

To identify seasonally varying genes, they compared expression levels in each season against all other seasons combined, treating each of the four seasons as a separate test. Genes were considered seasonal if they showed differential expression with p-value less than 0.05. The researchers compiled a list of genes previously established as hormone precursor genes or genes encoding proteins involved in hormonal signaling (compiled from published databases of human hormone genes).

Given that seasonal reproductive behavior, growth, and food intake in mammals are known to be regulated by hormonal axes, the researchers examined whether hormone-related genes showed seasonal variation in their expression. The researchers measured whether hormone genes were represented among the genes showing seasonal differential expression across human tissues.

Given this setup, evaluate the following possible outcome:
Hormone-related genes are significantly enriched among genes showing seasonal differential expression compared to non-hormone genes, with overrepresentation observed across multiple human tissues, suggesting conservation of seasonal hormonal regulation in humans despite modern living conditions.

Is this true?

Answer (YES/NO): NO